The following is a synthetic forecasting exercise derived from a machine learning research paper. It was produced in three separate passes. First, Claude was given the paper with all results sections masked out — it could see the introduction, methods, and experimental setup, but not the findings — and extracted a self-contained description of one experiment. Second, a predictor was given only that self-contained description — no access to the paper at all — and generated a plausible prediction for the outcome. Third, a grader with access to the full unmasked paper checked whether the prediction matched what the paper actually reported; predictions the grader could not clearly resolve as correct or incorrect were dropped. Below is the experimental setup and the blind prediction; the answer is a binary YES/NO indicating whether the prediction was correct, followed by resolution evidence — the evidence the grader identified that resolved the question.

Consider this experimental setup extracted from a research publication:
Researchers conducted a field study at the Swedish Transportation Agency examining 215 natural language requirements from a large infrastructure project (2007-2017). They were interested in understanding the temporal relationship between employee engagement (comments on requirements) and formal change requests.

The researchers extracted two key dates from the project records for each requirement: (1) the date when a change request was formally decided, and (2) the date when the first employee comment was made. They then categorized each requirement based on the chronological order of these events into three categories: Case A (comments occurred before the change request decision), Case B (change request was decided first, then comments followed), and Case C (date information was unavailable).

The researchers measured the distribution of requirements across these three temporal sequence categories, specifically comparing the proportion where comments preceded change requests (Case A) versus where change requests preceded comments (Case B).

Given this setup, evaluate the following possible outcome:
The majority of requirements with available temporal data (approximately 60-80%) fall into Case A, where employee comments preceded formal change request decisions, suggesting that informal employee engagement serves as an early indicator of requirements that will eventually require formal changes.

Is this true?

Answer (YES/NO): NO